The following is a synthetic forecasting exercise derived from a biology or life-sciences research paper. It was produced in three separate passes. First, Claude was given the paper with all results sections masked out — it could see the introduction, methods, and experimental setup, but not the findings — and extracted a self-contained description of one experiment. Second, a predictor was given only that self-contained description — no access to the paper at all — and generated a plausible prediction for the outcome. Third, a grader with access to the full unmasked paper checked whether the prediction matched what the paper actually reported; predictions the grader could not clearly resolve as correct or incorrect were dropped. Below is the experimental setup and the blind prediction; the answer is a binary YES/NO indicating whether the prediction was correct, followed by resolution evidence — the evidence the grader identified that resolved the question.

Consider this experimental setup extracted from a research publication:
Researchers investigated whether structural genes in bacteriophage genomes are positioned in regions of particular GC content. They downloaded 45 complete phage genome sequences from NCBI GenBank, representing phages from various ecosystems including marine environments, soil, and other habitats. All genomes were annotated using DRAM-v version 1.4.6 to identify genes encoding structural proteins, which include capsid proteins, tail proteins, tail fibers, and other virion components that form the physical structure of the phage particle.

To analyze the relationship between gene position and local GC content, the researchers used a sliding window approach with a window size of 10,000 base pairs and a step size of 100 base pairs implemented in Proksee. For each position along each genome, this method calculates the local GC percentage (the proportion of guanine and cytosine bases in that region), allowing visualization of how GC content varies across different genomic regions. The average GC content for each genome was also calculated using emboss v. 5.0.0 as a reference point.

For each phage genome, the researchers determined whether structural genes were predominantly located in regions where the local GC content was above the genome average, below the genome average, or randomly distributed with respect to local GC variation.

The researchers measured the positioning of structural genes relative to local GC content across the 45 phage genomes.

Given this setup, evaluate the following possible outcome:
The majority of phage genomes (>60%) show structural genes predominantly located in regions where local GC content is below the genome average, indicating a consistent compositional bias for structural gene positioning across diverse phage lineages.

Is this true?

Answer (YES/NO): NO